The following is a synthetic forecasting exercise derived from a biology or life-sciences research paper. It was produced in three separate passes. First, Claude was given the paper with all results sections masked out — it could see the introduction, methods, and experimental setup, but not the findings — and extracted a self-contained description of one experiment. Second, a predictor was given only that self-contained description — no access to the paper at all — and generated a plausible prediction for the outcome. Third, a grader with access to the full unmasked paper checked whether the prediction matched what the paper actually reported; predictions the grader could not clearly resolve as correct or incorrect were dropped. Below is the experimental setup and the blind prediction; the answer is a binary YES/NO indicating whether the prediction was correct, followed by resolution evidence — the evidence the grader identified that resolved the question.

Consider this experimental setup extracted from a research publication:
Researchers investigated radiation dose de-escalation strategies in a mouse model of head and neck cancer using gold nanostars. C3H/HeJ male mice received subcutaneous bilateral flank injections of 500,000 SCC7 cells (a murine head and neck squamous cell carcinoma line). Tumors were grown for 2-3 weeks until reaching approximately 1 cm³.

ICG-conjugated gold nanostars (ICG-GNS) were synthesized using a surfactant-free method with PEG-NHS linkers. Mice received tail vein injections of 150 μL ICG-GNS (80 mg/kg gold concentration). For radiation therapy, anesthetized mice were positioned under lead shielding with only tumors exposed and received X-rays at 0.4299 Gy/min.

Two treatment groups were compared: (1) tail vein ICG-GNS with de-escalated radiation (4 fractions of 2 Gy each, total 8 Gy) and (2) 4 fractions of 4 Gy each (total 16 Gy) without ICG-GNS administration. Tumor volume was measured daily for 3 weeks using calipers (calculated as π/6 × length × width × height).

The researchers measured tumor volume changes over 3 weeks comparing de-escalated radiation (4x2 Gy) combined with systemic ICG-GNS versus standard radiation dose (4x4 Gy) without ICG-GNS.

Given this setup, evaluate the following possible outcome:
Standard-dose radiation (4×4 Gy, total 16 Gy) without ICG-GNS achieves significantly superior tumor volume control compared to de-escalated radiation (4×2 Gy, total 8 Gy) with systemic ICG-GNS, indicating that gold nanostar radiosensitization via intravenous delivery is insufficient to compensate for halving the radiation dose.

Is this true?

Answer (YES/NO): NO